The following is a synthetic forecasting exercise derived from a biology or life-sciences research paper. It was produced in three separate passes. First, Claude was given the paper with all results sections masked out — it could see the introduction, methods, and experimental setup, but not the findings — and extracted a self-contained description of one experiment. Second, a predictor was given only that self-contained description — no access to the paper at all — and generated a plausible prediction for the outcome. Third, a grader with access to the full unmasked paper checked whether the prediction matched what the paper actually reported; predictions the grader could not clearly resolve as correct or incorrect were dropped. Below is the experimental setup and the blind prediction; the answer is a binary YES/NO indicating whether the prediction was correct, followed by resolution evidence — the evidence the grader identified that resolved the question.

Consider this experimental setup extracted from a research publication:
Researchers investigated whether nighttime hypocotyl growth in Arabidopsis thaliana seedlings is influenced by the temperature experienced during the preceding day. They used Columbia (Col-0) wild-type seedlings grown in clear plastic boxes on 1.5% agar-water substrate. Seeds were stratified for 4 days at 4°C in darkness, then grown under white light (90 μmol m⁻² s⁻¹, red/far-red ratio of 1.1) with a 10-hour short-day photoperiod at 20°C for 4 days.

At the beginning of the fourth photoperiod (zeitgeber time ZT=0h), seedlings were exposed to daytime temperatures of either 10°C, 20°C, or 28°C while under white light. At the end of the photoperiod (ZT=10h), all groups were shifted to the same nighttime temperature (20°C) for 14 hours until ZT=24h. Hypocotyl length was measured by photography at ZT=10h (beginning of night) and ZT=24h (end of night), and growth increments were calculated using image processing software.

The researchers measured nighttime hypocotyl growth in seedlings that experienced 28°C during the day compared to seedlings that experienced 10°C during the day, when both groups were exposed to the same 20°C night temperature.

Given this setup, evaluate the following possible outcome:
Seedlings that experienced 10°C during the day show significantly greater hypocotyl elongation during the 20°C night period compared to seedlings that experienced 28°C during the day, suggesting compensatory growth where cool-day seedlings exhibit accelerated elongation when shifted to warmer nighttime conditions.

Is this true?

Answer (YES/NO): NO